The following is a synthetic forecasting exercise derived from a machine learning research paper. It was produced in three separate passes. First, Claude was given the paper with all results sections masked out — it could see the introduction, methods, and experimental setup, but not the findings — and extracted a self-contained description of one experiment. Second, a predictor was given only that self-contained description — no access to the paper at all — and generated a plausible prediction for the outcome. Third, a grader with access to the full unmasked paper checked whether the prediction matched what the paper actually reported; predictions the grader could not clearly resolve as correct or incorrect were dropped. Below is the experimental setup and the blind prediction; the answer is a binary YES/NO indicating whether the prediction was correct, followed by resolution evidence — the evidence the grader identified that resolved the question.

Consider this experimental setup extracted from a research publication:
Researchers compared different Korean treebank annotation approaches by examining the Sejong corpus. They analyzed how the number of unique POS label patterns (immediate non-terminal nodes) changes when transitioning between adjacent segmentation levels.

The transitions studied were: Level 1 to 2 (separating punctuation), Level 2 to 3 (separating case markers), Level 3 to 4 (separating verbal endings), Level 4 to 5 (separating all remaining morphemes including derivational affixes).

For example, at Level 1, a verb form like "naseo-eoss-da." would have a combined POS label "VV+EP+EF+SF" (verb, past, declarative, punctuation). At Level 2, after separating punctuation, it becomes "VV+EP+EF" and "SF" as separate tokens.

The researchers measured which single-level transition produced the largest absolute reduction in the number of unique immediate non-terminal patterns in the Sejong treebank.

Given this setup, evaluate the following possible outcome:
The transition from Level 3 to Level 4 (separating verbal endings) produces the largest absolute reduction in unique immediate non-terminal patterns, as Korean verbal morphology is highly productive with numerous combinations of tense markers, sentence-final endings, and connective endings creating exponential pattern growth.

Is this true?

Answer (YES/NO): NO